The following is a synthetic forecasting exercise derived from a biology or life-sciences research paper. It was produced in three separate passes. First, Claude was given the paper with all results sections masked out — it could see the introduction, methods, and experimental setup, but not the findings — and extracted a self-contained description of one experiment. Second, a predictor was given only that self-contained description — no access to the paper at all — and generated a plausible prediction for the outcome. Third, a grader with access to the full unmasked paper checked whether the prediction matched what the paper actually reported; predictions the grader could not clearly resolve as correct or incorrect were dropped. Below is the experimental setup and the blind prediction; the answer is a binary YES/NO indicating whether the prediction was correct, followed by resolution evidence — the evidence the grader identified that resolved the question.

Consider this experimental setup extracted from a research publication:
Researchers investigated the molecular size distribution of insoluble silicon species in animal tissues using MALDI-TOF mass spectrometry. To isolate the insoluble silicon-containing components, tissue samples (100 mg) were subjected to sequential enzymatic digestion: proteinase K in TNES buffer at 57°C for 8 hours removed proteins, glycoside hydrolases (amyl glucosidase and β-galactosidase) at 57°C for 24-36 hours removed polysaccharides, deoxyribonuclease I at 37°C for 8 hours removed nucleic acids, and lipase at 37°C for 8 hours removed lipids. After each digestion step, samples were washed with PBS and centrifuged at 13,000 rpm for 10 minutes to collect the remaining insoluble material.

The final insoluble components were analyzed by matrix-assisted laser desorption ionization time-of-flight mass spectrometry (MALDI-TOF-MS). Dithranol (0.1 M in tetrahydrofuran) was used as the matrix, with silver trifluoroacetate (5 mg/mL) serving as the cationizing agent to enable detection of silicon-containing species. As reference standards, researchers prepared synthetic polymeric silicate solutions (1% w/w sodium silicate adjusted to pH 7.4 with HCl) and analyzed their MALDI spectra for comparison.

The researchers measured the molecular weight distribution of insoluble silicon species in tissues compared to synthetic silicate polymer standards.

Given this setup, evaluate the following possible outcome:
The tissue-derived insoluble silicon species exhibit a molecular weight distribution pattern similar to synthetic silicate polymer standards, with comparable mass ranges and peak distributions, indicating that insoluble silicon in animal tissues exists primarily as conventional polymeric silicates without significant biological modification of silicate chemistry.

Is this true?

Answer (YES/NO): YES